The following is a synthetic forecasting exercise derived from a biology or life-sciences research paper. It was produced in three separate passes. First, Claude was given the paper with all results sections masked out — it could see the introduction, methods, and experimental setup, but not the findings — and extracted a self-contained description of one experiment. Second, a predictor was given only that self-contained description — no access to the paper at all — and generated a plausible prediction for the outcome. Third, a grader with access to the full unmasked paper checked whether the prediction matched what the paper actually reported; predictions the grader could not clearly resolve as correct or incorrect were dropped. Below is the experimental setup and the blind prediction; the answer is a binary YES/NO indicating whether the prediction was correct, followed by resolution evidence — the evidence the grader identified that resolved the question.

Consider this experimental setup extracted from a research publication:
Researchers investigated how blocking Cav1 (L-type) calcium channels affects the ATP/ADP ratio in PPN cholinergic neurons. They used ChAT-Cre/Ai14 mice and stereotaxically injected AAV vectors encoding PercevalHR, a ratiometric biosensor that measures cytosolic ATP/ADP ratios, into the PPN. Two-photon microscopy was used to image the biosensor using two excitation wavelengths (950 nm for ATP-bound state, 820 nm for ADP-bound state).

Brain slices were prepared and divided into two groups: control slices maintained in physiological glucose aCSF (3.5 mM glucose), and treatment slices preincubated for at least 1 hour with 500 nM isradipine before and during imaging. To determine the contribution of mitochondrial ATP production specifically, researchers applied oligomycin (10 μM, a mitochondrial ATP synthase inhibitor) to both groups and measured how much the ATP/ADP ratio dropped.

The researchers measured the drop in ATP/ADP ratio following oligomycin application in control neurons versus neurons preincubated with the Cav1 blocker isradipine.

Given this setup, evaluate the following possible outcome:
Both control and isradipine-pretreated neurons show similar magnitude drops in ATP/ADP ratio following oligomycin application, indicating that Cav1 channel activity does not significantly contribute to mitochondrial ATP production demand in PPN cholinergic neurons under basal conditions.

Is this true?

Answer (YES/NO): NO